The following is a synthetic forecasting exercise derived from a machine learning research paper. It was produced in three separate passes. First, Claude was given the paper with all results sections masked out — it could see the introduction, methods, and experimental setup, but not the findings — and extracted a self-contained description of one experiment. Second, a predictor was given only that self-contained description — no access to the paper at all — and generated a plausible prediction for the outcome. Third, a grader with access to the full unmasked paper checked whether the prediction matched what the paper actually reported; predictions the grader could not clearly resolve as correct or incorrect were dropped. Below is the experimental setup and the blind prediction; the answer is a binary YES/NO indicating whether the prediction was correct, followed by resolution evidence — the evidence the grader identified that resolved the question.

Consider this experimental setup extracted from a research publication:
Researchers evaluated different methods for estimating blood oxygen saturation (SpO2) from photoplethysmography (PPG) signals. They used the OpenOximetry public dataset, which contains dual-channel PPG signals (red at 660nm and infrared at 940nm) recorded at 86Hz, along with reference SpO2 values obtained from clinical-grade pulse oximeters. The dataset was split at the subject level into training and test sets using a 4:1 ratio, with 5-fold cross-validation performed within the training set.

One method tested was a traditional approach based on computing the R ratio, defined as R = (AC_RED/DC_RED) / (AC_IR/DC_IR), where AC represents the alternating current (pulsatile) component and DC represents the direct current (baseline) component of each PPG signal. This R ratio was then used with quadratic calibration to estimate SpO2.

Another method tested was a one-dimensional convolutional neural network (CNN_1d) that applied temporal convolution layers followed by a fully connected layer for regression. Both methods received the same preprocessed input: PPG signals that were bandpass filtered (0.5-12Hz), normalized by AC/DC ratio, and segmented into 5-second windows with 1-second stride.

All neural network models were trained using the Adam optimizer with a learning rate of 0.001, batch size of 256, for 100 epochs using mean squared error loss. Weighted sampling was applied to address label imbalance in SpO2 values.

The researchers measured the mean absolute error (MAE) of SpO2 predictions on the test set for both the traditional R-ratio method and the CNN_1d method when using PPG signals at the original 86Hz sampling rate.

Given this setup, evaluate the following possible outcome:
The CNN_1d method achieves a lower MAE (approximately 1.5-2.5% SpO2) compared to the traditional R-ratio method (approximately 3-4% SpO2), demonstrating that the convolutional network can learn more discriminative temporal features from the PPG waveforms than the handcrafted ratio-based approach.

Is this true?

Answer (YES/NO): NO